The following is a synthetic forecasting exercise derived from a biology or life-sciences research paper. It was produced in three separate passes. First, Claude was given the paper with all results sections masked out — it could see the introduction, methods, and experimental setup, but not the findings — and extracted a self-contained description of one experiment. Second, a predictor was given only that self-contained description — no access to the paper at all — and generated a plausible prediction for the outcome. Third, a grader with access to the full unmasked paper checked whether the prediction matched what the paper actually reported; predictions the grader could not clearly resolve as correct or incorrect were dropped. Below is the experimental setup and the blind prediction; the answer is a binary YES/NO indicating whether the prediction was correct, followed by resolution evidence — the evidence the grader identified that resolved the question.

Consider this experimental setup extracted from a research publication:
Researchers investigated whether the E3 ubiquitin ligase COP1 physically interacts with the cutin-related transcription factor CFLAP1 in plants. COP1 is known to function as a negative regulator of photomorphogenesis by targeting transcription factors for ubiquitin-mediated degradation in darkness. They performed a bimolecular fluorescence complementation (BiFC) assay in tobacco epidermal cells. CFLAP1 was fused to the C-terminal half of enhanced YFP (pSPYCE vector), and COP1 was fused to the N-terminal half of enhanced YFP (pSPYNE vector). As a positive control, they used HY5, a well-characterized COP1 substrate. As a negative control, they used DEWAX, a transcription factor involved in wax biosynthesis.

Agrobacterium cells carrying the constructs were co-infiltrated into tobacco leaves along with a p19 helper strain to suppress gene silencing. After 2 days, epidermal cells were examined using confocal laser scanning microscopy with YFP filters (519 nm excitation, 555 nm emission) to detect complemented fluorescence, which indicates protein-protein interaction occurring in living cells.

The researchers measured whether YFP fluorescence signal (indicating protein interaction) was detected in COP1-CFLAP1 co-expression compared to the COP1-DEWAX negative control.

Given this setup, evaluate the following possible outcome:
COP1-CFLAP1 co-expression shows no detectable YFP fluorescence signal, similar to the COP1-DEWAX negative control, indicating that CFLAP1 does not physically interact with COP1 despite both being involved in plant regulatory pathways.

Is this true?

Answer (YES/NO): NO